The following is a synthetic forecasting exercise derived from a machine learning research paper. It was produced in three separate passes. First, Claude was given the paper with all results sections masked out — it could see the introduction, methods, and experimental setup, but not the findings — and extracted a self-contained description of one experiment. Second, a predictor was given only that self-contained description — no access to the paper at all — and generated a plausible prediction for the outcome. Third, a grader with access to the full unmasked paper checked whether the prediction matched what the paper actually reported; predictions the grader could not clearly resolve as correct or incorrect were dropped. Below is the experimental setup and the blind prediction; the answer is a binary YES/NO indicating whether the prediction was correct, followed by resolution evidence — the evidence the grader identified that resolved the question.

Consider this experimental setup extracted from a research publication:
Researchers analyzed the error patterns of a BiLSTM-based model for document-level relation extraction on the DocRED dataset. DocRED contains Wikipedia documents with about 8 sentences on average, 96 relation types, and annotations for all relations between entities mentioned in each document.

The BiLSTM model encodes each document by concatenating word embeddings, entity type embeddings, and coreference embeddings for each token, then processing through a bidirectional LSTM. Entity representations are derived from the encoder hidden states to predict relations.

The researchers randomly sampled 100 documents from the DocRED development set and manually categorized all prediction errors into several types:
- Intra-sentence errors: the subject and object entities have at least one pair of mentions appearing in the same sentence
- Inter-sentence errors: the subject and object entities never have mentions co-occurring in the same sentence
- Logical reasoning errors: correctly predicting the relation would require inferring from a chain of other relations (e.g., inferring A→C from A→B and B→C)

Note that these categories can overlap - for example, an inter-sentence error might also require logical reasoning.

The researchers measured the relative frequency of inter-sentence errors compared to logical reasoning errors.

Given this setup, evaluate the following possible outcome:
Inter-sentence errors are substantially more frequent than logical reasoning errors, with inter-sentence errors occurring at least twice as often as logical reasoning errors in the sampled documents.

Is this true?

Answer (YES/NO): YES